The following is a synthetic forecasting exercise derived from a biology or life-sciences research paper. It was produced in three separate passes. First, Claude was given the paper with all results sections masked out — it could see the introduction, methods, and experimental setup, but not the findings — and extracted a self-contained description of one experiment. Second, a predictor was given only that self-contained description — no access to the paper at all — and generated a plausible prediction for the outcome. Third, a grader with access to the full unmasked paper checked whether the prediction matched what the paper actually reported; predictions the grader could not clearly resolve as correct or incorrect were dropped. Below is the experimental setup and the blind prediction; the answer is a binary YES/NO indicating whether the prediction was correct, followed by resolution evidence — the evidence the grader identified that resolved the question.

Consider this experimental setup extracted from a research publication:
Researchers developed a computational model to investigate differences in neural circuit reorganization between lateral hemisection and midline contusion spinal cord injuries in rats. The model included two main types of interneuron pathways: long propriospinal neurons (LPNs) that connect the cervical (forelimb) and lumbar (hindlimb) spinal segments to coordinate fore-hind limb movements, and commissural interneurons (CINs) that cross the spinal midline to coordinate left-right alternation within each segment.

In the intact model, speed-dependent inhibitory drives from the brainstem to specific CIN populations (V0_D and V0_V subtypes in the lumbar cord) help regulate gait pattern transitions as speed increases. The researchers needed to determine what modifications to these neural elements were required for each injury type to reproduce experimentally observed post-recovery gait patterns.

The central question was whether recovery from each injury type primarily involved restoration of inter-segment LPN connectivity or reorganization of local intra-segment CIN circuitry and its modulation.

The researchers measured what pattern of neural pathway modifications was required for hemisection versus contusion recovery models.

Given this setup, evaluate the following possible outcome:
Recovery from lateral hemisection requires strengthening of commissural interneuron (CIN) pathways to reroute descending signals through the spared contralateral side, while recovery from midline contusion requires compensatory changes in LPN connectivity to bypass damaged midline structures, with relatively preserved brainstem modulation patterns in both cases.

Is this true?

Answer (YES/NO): NO